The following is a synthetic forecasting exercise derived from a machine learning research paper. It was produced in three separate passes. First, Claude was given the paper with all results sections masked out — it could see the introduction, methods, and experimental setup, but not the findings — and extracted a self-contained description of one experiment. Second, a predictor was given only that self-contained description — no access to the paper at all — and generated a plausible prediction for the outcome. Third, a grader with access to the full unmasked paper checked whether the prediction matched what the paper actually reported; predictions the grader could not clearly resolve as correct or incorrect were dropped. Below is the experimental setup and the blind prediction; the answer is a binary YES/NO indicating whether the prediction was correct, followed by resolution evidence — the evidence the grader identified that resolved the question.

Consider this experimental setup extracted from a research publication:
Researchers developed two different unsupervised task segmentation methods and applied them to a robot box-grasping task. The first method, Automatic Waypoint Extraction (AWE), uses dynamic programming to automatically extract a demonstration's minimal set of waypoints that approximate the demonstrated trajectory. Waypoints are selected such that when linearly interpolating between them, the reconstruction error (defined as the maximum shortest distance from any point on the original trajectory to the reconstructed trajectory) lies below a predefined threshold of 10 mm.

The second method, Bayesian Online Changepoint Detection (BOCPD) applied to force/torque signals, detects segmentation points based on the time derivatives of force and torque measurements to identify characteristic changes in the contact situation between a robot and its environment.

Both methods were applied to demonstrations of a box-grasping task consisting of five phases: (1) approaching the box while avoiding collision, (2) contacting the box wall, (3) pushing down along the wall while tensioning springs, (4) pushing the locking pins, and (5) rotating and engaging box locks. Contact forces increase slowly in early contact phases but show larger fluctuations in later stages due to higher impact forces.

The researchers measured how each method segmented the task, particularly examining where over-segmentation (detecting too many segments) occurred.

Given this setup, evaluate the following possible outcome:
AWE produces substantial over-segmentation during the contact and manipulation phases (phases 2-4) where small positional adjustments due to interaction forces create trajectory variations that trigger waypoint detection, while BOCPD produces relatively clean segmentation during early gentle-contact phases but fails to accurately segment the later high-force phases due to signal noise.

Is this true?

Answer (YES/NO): NO